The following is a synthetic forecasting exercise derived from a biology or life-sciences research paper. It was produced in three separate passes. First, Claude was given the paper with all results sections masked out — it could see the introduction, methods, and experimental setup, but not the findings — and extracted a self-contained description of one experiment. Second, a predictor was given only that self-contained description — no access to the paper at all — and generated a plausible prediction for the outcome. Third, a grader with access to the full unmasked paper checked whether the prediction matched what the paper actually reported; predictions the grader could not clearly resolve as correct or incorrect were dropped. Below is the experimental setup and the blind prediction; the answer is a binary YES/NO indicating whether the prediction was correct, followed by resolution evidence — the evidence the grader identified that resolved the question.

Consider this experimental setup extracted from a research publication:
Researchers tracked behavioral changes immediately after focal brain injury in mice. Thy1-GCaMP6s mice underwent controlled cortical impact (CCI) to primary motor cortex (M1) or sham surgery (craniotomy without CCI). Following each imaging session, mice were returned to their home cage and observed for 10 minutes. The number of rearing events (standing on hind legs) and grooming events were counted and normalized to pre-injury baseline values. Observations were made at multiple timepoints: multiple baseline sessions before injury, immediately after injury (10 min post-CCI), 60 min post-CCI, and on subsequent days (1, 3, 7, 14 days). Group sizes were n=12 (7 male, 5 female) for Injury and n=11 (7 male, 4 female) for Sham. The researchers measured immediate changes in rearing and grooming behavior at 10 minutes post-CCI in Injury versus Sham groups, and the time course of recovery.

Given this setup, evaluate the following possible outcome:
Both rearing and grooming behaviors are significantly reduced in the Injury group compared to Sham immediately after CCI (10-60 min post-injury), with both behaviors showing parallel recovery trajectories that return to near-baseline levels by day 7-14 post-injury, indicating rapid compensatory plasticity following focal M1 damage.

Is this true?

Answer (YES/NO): NO